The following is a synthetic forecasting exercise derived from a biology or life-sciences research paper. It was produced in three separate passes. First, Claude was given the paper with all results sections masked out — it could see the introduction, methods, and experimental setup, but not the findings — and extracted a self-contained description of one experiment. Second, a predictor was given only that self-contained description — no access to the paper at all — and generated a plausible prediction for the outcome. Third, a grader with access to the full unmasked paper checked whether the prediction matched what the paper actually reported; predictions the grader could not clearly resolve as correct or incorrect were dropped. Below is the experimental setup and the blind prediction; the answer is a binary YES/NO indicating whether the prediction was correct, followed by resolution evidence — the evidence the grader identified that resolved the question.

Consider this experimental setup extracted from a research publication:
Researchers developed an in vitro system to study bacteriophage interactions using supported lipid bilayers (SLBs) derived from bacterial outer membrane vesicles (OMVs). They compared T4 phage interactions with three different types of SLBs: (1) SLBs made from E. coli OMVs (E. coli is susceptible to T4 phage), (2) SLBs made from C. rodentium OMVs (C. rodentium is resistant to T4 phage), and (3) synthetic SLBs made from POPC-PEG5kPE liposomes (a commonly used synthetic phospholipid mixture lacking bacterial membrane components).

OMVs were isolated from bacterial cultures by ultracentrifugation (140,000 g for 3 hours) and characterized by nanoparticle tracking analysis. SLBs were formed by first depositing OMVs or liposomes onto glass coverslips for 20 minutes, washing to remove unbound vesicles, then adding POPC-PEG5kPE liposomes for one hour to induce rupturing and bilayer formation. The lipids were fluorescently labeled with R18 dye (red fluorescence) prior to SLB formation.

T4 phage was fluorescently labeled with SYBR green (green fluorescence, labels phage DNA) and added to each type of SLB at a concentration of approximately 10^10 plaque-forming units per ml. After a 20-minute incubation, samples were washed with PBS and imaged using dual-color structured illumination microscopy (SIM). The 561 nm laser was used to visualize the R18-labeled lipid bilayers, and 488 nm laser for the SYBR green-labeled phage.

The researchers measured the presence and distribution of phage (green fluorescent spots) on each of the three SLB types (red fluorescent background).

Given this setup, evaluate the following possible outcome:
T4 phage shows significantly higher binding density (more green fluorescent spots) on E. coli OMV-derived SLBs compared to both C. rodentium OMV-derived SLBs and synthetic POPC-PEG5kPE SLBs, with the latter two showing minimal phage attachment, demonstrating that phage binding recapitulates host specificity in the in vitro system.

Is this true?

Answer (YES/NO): YES